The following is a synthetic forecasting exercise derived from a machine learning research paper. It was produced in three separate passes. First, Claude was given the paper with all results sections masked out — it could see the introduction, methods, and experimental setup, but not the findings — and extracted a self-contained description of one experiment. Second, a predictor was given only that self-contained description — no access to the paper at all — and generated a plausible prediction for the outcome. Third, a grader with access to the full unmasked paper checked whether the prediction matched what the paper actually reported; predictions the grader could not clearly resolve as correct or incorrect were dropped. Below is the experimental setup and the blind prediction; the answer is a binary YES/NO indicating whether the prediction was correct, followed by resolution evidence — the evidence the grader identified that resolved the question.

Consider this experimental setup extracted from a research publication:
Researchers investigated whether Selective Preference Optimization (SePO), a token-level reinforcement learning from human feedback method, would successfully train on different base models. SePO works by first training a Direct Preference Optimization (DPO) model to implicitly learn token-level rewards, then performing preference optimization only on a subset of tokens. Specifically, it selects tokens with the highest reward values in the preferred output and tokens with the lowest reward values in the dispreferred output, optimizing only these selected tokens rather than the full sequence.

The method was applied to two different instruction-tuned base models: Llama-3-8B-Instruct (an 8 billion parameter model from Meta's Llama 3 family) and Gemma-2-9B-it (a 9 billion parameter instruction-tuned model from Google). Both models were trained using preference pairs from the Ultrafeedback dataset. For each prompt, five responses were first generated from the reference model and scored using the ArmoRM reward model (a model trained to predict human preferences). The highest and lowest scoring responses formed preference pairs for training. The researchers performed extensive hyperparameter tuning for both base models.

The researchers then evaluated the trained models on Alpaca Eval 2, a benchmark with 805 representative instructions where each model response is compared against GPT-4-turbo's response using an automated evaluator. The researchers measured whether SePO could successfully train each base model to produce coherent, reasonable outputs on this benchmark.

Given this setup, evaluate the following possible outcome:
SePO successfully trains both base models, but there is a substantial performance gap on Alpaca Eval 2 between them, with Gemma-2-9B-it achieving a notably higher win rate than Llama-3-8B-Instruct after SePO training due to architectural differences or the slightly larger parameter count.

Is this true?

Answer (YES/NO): NO